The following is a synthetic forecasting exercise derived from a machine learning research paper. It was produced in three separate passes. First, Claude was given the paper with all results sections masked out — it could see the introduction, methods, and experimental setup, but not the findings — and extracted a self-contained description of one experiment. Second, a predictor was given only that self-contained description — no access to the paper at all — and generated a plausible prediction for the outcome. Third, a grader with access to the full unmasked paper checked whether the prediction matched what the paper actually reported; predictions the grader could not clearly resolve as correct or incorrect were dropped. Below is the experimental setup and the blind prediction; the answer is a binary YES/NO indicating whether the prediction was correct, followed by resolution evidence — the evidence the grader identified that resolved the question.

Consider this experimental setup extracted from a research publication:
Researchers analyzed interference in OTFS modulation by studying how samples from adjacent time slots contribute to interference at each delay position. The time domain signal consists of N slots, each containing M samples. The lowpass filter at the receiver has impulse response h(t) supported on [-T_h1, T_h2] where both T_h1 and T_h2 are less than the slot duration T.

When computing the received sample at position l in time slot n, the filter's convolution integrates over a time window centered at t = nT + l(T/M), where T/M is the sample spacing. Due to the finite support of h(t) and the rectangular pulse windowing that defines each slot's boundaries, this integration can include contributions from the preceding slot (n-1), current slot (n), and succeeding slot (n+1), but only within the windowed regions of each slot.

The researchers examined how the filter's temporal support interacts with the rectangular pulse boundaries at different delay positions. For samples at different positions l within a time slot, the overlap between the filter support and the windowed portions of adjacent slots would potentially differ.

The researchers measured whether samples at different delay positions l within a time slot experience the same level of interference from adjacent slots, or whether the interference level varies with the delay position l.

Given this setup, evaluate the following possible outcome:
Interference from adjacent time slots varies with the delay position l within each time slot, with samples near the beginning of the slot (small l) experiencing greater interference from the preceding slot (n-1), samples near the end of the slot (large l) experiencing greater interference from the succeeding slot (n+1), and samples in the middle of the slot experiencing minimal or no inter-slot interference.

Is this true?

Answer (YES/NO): YES